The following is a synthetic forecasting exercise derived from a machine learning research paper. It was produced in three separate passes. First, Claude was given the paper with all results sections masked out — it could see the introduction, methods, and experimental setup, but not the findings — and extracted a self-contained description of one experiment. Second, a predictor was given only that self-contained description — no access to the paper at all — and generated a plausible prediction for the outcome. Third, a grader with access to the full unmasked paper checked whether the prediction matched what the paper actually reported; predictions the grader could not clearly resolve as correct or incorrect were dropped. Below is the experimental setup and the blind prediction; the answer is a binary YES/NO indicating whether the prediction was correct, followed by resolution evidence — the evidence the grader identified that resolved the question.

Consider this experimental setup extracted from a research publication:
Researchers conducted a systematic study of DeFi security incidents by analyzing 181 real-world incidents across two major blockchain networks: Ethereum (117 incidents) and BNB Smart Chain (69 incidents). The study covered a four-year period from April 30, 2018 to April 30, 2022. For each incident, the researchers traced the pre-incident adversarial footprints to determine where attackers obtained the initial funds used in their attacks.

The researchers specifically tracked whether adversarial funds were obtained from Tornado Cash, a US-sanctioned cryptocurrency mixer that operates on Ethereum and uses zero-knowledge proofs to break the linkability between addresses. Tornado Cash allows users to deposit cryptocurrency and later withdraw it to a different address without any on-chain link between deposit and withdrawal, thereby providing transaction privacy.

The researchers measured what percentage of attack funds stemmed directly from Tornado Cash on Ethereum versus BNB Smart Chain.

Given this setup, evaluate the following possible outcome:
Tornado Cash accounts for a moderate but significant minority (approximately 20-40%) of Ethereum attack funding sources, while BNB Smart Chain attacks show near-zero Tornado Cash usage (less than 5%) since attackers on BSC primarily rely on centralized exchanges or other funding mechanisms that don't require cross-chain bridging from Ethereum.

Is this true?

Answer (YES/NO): YES